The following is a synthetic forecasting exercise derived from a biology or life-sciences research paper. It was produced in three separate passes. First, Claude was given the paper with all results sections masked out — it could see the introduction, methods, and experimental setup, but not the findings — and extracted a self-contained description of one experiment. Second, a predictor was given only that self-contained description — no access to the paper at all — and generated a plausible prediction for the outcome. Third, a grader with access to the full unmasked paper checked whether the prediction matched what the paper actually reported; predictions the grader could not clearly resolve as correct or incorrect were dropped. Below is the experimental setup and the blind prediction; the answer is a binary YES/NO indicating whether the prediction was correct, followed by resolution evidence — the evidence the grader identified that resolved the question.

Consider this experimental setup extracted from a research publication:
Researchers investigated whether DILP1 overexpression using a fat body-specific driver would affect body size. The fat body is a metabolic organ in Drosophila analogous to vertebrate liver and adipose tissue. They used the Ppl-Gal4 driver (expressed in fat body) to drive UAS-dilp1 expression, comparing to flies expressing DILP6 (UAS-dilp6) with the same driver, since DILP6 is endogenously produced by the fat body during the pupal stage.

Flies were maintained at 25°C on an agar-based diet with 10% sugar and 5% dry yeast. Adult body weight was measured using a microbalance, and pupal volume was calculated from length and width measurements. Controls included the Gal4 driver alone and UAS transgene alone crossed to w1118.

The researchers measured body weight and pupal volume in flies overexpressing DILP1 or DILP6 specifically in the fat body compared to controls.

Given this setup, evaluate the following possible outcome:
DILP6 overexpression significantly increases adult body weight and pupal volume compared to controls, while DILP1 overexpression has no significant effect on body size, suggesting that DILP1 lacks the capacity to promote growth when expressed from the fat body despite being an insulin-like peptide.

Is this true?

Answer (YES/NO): NO